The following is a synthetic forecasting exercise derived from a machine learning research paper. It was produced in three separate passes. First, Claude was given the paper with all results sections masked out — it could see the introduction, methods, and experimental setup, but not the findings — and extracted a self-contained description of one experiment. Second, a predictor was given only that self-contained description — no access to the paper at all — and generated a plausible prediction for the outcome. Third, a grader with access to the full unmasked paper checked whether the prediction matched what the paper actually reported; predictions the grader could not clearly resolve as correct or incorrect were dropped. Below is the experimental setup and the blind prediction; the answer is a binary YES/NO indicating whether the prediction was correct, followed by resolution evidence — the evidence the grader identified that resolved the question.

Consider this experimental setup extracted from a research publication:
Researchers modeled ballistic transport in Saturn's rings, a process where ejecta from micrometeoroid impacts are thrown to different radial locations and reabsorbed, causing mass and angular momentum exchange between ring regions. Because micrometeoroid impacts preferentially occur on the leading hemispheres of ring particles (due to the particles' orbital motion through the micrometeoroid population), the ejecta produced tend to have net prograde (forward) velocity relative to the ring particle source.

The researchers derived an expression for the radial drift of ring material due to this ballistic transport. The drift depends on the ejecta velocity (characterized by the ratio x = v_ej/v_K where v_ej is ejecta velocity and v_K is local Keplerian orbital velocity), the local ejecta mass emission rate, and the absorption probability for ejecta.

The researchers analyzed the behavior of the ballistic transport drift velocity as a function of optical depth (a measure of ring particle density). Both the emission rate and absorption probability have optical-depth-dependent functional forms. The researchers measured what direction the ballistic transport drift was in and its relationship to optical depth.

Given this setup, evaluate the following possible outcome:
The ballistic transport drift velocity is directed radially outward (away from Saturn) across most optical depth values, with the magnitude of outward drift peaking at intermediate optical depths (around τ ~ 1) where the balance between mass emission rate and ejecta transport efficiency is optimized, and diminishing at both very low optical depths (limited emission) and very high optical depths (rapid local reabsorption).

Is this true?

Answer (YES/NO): NO